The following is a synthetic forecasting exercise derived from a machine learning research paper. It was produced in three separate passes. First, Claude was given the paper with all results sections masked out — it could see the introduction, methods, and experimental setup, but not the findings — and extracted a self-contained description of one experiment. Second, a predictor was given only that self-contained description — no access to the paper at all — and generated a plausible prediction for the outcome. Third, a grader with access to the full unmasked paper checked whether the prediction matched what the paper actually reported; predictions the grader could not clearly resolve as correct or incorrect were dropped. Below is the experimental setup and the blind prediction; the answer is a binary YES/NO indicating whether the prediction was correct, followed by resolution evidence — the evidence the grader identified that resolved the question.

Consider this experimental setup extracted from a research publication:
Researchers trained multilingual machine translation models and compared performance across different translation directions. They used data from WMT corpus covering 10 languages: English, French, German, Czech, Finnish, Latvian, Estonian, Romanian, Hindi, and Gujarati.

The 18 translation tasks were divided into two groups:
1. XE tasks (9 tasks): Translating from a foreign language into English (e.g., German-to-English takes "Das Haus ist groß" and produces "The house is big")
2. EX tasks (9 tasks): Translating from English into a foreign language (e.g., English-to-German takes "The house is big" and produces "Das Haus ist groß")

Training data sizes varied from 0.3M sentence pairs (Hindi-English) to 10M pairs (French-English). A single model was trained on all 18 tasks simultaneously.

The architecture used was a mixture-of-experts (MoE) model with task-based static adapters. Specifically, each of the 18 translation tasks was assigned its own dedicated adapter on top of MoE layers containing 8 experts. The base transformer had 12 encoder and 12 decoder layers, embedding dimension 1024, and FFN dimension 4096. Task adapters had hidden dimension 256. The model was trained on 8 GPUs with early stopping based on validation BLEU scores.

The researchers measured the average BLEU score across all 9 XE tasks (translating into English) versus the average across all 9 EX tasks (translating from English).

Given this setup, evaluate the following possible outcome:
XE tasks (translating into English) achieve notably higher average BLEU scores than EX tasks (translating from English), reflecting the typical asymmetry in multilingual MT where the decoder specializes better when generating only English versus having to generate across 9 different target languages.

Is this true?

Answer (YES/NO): NO